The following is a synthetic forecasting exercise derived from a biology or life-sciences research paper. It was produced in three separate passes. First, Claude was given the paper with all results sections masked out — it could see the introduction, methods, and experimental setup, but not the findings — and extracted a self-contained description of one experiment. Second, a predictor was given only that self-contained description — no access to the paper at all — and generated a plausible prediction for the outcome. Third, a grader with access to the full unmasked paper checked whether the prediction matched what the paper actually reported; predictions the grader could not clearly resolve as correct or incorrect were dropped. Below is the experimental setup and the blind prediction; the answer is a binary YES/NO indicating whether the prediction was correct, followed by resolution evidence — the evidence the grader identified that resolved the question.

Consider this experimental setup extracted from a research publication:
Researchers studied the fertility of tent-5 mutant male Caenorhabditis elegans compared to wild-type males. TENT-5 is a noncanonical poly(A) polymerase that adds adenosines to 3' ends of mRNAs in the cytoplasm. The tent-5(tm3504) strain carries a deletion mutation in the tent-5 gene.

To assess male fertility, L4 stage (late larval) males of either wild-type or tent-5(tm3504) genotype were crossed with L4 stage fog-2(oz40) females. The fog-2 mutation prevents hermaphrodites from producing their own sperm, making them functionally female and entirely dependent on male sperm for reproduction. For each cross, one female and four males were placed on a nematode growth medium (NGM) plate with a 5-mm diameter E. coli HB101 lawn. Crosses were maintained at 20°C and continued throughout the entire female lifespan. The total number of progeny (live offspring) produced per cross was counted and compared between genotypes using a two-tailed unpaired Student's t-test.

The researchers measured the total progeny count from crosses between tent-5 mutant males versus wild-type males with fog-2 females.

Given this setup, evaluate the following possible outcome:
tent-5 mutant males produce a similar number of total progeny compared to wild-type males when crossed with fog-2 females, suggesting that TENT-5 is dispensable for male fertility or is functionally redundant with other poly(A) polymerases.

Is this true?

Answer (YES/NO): YES